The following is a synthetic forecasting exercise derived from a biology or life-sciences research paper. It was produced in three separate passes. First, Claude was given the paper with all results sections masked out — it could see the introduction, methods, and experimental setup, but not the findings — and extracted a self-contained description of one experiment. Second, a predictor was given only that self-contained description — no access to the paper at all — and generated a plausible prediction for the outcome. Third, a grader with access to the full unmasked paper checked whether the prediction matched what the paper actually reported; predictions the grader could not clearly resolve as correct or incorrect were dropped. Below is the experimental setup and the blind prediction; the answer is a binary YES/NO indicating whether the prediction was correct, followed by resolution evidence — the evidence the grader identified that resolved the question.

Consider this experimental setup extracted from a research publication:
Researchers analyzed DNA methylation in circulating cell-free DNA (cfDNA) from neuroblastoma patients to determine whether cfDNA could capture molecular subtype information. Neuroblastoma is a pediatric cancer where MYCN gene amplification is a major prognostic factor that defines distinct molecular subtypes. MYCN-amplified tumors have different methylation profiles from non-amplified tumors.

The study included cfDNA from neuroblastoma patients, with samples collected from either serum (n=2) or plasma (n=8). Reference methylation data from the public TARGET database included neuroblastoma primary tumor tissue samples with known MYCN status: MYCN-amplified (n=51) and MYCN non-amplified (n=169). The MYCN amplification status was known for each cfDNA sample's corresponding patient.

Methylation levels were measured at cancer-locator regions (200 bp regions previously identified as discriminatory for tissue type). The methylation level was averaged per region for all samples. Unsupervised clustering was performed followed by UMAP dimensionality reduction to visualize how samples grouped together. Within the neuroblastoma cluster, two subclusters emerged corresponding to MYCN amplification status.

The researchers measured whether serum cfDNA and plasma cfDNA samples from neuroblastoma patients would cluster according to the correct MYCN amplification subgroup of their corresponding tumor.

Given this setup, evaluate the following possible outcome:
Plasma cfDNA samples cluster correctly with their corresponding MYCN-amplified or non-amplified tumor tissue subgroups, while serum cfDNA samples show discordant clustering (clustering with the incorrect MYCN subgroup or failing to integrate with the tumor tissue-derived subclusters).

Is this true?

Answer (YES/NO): NO